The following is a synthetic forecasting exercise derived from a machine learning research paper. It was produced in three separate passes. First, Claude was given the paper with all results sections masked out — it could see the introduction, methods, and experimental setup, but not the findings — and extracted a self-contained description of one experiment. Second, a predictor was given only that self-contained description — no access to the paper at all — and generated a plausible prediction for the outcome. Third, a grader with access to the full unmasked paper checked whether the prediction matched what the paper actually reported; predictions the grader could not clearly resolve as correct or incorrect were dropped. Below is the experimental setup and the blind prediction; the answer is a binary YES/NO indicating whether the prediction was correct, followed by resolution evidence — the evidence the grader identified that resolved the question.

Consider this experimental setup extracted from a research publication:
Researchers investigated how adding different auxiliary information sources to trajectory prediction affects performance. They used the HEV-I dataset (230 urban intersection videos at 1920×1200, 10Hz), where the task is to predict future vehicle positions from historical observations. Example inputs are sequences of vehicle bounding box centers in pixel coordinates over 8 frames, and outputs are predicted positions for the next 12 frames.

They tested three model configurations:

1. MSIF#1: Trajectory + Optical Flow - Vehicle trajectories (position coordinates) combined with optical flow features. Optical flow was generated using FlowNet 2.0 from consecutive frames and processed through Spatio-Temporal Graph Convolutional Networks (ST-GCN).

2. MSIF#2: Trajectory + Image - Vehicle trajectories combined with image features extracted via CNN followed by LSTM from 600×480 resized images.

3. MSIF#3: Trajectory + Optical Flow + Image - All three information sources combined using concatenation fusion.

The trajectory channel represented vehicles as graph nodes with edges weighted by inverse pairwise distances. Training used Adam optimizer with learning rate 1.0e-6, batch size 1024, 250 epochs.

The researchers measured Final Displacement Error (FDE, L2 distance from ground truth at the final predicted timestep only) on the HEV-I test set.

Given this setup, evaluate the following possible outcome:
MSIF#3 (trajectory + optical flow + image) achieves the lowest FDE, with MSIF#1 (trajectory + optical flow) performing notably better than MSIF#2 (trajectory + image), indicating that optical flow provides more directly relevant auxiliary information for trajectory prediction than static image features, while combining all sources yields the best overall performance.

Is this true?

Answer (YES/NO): NO